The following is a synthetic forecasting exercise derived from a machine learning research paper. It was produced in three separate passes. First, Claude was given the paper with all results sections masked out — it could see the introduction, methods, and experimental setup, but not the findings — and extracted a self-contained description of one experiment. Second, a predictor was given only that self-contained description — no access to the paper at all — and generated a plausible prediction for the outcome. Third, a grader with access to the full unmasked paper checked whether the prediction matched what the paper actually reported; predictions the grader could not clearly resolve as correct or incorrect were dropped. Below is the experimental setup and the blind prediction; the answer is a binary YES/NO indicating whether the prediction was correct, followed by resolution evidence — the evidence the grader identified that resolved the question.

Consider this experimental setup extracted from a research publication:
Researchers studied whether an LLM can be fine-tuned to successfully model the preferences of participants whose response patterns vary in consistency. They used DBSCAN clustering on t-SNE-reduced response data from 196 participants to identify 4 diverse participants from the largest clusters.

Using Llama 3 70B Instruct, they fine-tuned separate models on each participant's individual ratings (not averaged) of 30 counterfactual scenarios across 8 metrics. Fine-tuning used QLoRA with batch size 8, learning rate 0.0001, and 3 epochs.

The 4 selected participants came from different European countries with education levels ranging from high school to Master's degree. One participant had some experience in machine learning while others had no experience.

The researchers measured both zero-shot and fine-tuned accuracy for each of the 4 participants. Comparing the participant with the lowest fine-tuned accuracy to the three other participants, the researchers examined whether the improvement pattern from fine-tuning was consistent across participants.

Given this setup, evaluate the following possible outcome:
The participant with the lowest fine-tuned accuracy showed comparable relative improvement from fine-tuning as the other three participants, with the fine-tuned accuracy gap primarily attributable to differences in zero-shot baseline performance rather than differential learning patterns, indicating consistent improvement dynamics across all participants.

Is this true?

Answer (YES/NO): NO